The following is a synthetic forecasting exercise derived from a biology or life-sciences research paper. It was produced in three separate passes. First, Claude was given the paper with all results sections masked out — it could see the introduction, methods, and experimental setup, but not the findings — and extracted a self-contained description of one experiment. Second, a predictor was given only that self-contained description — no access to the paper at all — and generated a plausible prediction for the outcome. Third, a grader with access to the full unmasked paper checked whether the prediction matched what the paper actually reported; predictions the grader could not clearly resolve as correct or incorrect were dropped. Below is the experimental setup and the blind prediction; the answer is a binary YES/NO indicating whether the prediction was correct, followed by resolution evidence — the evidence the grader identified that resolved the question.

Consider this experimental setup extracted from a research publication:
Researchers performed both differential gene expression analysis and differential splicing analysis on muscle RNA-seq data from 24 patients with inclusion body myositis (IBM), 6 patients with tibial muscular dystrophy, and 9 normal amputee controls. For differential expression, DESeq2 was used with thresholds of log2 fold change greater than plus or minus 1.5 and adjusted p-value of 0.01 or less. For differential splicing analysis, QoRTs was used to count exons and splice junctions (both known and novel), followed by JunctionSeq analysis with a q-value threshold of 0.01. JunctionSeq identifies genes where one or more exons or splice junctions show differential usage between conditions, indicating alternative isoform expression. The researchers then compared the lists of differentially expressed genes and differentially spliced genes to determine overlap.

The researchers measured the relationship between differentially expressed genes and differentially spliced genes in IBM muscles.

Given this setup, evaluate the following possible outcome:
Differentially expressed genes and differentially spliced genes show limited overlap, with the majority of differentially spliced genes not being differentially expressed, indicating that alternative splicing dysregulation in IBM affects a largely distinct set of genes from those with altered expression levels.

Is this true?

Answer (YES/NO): YES